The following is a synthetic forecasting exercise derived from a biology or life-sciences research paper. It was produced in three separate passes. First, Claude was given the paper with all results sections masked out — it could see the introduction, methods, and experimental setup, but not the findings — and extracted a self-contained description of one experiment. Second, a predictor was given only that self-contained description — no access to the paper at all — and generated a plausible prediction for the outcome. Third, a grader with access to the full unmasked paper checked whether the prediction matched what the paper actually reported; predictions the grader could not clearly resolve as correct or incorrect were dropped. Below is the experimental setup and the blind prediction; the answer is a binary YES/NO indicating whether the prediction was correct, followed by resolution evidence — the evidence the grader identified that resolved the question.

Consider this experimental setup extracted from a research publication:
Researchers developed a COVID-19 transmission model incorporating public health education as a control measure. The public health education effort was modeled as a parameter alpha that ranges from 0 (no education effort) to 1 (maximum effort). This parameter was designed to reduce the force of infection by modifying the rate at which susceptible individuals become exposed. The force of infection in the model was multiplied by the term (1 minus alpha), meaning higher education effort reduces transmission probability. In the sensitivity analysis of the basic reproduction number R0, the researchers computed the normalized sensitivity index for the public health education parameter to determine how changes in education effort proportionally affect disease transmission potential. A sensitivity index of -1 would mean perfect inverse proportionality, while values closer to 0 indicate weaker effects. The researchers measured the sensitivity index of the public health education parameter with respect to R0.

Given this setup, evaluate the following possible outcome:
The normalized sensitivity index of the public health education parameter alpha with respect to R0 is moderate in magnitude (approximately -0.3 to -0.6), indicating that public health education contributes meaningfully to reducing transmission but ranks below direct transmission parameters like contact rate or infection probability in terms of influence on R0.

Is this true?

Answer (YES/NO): NO